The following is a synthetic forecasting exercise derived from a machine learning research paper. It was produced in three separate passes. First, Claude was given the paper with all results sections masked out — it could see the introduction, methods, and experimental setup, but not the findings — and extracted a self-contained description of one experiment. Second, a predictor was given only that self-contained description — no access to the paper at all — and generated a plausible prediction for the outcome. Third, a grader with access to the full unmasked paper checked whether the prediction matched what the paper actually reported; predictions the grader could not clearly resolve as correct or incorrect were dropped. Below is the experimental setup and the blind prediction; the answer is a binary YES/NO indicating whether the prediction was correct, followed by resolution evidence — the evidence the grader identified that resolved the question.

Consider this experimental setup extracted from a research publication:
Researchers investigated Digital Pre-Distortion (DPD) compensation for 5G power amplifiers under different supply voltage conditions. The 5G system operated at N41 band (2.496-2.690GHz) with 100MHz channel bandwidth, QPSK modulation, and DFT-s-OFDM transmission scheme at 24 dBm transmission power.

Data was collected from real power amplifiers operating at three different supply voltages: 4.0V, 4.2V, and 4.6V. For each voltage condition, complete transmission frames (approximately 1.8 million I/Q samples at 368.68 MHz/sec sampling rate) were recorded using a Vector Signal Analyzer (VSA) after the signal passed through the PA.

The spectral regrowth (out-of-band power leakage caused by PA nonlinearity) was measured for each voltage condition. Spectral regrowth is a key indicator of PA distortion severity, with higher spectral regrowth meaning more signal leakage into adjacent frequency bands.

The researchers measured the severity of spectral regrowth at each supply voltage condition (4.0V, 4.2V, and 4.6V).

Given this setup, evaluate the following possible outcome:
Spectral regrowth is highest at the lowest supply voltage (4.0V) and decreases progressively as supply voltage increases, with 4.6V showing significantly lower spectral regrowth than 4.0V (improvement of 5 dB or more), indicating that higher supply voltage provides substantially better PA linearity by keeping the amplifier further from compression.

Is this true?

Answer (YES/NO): NO